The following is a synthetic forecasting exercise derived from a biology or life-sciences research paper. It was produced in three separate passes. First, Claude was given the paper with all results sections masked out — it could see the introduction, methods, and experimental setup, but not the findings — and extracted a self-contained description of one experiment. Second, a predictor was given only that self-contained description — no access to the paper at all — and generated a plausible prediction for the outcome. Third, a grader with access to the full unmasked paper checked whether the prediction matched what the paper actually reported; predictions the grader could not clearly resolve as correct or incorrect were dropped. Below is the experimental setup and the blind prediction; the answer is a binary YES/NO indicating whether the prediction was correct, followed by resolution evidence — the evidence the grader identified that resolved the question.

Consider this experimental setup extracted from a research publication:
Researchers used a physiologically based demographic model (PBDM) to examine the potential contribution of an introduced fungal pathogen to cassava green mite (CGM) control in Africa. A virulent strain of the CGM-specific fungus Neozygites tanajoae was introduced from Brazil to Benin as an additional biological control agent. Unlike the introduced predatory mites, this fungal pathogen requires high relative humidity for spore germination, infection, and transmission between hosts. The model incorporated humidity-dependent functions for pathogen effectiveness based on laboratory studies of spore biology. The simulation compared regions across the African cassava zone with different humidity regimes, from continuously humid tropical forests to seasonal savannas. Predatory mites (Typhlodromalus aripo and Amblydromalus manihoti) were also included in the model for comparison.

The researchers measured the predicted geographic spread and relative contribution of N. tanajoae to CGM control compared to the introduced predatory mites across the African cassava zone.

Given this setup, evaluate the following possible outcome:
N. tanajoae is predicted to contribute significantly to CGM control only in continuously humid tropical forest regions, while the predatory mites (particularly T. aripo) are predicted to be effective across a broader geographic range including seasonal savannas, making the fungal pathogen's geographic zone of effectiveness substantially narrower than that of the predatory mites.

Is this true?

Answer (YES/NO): NO